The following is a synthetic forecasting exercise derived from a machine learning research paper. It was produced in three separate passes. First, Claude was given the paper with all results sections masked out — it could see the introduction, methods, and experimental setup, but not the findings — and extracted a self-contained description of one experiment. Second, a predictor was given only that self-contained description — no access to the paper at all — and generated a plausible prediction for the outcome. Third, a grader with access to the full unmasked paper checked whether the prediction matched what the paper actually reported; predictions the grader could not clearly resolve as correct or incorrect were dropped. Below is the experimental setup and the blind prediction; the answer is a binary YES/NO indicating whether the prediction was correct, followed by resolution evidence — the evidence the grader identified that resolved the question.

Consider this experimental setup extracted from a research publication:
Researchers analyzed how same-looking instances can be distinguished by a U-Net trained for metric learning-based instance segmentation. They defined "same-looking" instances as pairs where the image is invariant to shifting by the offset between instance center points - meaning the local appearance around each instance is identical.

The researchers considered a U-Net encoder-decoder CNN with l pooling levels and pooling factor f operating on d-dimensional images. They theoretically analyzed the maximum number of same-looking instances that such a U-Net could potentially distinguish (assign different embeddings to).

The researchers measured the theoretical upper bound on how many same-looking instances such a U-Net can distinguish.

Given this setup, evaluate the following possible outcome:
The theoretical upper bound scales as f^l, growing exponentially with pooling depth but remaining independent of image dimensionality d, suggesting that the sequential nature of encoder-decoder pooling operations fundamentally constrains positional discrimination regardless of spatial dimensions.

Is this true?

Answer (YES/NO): NO